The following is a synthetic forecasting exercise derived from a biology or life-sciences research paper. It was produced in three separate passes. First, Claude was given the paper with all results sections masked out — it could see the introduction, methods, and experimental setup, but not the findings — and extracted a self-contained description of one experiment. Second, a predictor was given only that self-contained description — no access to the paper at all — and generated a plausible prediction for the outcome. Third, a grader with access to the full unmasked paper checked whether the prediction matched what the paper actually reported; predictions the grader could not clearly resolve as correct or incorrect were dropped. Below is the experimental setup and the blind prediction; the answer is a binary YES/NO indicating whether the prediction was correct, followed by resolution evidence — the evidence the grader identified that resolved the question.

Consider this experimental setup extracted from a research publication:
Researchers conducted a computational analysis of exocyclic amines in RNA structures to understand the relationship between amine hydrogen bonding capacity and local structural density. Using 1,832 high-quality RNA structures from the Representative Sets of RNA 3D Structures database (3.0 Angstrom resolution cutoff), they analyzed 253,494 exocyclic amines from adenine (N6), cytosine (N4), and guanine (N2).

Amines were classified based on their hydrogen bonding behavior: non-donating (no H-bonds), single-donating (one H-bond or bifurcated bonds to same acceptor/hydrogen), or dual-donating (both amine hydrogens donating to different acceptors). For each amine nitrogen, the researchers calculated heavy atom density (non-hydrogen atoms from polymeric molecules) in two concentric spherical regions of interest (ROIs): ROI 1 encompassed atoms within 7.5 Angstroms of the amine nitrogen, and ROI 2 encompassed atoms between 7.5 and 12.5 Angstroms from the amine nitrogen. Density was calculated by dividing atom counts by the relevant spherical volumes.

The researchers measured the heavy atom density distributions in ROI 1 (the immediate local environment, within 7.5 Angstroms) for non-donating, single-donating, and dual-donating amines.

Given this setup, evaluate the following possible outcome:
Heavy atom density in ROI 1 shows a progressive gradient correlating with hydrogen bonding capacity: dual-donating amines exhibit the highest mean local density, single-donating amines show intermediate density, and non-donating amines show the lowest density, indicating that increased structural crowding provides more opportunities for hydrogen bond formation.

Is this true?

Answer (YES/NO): YES